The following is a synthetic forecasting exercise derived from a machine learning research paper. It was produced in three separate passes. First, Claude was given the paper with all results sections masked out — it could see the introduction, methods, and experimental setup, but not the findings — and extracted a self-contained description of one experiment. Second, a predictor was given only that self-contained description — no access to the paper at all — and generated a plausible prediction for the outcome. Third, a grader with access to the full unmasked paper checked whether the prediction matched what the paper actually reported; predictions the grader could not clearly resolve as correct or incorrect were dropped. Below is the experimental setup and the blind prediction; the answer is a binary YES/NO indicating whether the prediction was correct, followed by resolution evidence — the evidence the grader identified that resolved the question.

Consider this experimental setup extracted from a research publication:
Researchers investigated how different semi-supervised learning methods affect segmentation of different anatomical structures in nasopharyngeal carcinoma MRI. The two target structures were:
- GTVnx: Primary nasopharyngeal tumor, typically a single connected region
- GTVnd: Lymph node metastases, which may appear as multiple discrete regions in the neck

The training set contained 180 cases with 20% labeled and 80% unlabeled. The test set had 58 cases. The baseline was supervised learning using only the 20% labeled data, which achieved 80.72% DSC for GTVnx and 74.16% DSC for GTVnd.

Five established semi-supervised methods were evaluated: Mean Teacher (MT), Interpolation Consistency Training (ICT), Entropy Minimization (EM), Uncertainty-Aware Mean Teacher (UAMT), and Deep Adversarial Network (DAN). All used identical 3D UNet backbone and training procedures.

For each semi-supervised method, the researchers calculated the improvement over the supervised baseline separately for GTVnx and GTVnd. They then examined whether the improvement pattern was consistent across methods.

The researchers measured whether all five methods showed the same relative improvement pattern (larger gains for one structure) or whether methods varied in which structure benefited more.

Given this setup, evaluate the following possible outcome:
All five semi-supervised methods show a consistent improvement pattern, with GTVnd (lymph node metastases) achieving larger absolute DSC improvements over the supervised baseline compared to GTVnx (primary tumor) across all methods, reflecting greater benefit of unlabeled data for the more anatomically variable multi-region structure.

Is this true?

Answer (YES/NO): YES